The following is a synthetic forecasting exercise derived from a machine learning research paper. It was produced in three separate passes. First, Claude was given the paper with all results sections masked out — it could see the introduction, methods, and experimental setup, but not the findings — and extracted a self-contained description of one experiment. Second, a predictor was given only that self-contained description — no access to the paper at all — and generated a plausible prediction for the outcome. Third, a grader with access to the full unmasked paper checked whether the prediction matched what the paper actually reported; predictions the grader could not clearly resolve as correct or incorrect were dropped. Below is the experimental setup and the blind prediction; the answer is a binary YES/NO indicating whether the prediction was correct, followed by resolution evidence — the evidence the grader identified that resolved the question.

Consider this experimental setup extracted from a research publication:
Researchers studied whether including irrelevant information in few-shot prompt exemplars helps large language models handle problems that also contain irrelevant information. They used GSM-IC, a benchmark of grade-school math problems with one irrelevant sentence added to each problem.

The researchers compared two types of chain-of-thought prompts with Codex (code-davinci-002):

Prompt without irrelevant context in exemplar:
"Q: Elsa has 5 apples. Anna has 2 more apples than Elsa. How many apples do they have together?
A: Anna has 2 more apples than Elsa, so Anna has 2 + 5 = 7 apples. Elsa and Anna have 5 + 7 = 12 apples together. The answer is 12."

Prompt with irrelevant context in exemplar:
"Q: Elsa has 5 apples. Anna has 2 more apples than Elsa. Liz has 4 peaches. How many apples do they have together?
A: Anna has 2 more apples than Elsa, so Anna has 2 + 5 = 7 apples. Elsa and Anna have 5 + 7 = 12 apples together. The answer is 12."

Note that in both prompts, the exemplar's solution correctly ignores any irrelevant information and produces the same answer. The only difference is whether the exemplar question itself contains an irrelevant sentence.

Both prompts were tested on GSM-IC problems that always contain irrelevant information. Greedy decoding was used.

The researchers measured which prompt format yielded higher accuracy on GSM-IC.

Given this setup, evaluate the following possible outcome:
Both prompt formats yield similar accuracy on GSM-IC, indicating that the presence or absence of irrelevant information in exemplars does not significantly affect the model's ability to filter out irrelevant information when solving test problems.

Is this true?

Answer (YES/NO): NO